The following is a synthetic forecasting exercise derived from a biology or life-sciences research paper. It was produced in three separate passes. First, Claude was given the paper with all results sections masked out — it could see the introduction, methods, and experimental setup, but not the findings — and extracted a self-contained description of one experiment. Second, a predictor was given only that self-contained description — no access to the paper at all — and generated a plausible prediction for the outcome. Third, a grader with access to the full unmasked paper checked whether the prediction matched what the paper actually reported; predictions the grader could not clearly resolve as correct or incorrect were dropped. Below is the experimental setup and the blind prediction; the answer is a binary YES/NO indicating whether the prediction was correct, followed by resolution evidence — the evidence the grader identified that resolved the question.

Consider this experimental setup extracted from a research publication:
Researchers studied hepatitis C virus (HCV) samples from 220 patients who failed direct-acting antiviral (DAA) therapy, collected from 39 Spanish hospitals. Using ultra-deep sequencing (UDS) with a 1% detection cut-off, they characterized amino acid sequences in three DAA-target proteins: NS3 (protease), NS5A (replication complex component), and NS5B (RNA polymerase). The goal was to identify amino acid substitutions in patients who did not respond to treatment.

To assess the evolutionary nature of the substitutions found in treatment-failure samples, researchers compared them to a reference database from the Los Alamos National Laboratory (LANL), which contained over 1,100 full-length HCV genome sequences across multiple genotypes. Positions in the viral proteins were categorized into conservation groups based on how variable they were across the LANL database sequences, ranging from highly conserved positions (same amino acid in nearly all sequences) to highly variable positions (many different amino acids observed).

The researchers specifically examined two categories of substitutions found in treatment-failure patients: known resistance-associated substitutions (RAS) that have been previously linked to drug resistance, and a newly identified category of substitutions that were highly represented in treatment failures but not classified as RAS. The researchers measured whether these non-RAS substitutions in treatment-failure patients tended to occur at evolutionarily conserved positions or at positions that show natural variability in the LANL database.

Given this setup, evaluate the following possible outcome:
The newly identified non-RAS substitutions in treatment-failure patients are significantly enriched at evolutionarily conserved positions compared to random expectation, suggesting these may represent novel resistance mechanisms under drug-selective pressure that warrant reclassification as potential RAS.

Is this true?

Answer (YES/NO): NO